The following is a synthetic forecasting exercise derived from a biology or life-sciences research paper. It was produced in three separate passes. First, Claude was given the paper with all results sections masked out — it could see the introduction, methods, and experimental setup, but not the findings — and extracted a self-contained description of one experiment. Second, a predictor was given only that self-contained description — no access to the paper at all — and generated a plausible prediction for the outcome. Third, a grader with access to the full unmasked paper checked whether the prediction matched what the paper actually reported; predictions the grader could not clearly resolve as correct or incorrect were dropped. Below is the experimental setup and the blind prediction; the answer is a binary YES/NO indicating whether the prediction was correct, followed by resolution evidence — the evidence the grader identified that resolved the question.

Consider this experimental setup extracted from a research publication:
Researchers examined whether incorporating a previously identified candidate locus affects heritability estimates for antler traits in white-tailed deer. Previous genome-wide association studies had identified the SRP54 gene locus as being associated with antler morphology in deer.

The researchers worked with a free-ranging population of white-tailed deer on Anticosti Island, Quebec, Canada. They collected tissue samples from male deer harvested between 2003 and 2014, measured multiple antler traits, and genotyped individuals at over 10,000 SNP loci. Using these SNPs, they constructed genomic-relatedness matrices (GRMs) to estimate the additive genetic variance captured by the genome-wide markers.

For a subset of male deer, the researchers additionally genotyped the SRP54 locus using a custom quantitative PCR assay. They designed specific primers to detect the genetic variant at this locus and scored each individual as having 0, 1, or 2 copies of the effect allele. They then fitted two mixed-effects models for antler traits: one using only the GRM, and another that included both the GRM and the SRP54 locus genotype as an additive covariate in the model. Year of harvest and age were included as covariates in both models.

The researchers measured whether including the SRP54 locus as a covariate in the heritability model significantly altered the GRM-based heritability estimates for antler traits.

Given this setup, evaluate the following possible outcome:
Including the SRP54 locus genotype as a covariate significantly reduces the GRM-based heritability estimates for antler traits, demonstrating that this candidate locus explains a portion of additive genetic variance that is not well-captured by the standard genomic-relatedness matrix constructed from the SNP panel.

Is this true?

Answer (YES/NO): NO